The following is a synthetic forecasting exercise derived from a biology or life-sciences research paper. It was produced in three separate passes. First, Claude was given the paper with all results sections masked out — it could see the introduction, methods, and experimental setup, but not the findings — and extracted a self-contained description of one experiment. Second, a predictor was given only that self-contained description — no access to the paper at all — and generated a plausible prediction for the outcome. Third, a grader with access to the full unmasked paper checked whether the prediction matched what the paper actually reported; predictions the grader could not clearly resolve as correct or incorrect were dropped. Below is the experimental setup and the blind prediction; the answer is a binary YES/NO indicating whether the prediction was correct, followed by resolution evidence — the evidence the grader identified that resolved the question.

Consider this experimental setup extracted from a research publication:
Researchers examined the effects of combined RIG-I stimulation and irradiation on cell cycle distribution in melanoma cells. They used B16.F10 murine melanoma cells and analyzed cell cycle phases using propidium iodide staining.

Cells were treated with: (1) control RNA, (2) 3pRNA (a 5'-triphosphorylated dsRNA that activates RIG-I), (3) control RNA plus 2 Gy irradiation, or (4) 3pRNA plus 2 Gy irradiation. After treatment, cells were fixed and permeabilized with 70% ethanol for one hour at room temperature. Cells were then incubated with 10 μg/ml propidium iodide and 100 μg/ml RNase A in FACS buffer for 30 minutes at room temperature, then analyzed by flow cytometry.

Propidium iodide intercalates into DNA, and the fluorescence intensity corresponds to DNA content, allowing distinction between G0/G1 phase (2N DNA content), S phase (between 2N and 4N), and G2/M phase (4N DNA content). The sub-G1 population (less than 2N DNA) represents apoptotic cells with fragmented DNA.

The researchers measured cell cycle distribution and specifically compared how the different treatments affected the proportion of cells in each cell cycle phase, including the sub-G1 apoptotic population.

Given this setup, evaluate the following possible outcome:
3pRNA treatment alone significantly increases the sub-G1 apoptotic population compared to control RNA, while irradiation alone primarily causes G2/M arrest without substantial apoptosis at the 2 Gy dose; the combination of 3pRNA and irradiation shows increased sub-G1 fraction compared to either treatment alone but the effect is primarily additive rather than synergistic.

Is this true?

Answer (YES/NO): NO